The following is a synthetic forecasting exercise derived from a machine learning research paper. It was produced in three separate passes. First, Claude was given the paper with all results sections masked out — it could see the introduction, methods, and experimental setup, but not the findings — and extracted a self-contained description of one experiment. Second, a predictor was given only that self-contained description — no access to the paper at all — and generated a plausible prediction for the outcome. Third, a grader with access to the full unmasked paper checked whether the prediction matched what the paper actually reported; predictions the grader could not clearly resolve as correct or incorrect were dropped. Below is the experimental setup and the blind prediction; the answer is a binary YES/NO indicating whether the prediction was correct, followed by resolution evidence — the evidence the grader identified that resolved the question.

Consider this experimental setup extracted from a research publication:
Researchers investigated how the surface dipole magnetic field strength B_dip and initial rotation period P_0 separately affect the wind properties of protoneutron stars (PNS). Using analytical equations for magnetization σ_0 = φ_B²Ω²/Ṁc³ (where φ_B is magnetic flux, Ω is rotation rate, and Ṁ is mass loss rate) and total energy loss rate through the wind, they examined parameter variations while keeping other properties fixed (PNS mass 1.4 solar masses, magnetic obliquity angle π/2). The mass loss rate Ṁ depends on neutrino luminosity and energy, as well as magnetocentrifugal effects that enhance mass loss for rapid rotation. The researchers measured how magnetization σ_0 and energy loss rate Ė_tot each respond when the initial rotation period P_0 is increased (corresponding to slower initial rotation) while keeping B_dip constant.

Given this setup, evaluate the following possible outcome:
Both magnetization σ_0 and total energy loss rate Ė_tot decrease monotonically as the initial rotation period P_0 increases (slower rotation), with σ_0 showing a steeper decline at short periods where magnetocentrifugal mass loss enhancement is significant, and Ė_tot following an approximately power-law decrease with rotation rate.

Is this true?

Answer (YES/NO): NO